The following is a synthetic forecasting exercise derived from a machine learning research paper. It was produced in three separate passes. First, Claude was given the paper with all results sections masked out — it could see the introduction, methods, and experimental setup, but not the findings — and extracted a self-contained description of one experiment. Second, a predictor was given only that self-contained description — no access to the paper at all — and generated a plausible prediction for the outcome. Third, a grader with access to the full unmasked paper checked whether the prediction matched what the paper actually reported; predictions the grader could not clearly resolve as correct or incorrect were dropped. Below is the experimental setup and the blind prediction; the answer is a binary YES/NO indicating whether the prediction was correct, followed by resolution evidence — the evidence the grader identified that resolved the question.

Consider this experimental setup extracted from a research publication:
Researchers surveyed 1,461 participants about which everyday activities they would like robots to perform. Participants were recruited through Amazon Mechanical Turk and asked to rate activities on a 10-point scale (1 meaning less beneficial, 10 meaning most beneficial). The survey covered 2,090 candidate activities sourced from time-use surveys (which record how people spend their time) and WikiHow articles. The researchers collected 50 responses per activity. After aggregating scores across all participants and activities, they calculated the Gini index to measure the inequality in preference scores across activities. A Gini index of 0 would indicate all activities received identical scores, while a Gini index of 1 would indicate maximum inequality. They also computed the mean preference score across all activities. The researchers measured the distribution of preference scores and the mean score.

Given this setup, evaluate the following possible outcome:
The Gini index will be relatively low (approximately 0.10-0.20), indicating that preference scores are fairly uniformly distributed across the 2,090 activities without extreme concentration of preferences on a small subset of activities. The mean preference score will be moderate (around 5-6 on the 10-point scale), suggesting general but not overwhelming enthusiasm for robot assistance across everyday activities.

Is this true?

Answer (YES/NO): YES